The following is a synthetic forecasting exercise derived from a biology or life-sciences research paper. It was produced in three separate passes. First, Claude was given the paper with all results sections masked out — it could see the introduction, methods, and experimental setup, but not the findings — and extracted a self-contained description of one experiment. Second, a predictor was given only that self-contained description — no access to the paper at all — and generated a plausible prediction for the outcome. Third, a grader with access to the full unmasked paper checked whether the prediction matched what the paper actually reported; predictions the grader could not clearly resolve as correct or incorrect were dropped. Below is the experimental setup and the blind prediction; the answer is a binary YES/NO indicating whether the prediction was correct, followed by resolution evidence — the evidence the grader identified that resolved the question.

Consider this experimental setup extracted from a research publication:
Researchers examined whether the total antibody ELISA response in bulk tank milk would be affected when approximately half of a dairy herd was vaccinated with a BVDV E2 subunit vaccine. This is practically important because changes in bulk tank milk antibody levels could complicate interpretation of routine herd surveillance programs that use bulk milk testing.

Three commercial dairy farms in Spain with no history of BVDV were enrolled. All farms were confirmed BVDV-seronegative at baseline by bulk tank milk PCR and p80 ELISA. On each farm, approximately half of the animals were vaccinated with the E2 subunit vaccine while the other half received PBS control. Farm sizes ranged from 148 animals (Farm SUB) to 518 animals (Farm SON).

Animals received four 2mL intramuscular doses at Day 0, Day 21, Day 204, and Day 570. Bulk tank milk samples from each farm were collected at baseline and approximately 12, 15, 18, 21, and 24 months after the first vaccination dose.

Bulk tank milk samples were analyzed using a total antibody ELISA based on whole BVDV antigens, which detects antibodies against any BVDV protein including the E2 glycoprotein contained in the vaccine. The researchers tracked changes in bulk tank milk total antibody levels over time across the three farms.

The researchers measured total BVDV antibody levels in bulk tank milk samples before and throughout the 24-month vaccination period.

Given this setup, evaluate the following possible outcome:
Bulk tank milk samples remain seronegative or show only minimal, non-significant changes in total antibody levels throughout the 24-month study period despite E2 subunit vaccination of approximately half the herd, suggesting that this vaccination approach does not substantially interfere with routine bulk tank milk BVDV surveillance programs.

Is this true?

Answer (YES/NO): NO